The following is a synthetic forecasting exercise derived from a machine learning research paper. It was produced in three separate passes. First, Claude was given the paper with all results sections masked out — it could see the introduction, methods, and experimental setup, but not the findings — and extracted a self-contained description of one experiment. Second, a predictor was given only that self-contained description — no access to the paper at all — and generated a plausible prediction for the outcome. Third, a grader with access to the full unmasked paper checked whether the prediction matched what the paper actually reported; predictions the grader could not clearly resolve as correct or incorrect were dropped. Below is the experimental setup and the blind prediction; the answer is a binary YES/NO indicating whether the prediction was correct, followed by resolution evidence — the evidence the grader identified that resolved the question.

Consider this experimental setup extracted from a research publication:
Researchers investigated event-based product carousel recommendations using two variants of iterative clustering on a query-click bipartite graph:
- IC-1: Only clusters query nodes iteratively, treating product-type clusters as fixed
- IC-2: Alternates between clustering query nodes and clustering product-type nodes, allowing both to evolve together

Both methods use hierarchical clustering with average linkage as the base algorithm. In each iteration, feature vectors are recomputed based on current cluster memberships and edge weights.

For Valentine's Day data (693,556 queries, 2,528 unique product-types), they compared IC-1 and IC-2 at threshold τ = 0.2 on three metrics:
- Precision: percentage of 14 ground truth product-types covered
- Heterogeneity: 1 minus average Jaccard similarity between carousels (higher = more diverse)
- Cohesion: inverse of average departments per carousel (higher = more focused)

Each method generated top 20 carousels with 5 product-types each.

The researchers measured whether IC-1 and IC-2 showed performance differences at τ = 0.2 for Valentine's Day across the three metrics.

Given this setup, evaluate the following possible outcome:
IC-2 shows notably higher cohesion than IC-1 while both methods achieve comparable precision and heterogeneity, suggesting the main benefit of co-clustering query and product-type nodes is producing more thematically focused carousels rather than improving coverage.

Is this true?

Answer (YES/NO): NO